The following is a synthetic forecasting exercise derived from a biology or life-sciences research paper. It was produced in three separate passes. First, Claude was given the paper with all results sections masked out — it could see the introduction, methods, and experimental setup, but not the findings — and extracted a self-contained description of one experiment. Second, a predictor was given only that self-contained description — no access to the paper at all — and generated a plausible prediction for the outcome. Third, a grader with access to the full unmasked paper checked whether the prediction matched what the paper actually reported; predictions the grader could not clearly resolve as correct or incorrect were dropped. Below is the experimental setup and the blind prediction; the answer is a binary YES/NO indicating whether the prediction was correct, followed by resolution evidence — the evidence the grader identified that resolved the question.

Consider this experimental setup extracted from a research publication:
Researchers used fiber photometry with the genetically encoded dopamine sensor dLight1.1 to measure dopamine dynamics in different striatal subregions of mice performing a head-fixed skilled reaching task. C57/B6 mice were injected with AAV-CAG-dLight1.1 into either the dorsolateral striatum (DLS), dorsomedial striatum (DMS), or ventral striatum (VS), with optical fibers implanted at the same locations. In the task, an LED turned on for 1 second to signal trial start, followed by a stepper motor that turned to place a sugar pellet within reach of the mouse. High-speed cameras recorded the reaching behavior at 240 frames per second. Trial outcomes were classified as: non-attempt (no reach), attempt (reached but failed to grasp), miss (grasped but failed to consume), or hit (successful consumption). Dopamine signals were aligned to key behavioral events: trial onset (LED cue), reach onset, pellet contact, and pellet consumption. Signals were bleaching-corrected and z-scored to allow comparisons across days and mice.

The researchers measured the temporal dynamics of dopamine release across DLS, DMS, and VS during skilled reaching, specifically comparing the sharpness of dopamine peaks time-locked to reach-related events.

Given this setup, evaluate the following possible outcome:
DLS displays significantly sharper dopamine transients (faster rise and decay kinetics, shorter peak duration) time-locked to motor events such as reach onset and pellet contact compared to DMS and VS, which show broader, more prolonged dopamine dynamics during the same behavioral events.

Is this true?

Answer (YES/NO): YES